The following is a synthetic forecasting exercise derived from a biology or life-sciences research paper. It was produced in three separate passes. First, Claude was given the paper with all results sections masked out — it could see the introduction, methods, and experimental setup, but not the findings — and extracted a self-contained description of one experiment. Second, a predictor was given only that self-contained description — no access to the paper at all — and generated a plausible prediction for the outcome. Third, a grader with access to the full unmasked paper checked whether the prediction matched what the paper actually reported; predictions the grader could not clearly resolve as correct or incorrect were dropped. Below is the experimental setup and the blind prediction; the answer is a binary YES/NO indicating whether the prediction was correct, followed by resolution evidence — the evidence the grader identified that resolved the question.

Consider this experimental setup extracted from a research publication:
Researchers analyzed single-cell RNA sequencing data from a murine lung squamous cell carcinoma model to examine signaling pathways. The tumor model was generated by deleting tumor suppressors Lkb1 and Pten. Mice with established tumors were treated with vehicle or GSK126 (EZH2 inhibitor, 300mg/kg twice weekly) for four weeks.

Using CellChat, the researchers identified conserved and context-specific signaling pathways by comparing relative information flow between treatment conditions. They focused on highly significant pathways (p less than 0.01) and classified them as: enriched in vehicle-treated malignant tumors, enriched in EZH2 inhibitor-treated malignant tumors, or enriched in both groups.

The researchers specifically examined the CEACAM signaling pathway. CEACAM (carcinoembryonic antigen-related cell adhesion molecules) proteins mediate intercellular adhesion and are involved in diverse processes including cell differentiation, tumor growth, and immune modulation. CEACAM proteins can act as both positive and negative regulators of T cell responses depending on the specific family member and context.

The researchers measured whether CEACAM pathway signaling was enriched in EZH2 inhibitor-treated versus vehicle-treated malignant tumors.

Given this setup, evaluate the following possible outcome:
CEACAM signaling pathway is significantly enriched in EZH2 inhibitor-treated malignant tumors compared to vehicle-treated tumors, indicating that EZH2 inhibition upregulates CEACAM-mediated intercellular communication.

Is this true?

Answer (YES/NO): YES